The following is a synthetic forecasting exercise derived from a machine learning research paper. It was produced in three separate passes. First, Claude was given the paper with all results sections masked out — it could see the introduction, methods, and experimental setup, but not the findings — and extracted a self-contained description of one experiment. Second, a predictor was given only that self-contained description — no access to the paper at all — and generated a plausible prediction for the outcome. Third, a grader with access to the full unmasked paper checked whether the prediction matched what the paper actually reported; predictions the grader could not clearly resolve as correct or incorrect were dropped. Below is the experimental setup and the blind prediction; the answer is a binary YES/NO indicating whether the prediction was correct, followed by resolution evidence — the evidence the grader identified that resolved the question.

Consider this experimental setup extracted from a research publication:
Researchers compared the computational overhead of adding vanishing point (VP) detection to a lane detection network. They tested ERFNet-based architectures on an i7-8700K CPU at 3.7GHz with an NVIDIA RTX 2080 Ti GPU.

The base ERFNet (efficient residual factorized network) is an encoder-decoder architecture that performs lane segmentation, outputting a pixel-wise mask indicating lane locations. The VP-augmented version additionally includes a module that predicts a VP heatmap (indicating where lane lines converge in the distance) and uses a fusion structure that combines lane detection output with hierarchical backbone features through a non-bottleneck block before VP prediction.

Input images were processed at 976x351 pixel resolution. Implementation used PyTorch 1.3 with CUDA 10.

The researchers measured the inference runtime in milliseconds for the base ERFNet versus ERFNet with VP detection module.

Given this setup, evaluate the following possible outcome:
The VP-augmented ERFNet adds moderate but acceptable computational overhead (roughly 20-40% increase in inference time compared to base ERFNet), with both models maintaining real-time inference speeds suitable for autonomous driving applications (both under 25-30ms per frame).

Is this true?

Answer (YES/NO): NO